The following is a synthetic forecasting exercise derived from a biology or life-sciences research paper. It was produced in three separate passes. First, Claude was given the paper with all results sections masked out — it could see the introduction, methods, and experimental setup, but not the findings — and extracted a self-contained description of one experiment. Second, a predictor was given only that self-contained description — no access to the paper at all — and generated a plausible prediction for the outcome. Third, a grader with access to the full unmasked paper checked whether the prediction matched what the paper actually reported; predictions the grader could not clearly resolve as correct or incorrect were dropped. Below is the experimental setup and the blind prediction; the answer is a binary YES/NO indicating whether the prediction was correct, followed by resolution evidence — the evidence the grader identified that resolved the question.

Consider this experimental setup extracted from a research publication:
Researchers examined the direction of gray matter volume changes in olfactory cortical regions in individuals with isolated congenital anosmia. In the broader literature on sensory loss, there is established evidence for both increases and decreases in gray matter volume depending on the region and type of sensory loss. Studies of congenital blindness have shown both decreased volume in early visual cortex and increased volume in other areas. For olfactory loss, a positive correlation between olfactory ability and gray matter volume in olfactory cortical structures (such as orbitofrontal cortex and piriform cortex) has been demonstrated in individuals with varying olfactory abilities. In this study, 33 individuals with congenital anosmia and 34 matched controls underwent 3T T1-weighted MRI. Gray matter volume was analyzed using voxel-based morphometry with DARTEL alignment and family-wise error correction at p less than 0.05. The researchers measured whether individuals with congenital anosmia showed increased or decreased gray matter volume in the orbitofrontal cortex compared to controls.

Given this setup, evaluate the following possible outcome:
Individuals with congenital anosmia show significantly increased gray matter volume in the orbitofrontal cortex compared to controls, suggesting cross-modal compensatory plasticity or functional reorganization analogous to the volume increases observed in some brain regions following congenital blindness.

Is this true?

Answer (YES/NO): NO